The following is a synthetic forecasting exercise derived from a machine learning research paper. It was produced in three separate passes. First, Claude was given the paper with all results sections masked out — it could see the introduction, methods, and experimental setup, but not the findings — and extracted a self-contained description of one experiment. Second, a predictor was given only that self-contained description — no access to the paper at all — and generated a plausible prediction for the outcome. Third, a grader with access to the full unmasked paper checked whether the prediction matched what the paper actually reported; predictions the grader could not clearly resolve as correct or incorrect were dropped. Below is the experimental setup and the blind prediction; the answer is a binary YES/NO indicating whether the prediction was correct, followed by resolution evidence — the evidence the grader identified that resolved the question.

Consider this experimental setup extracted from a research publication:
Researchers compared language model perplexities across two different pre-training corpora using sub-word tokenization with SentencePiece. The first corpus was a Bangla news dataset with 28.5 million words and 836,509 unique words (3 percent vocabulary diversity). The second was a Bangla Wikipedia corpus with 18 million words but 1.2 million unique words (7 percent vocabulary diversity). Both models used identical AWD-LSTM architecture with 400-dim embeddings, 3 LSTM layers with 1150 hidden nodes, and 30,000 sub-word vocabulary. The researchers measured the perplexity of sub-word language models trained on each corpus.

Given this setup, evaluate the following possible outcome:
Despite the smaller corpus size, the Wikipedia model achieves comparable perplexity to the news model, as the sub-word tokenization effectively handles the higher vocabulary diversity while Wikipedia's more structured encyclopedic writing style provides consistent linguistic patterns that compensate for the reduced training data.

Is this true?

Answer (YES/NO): NO